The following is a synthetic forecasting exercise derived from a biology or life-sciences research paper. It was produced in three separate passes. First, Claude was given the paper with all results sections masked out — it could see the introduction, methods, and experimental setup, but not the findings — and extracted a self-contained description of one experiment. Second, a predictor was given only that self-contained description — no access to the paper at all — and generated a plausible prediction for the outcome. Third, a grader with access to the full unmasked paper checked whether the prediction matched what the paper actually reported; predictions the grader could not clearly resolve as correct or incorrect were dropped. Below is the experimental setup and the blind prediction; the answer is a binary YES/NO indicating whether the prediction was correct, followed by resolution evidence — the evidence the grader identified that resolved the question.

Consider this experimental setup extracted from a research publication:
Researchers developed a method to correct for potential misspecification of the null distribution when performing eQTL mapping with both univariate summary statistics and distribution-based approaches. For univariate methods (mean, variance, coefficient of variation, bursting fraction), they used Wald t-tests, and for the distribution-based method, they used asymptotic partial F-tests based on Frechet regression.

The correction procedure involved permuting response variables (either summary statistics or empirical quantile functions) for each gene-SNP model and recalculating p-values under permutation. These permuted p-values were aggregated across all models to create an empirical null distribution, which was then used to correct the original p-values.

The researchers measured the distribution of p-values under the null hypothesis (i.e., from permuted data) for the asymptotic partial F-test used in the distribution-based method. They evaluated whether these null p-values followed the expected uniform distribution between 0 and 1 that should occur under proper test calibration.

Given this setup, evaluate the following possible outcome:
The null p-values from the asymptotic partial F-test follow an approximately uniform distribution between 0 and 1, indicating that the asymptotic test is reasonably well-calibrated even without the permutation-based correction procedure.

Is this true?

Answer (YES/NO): NO